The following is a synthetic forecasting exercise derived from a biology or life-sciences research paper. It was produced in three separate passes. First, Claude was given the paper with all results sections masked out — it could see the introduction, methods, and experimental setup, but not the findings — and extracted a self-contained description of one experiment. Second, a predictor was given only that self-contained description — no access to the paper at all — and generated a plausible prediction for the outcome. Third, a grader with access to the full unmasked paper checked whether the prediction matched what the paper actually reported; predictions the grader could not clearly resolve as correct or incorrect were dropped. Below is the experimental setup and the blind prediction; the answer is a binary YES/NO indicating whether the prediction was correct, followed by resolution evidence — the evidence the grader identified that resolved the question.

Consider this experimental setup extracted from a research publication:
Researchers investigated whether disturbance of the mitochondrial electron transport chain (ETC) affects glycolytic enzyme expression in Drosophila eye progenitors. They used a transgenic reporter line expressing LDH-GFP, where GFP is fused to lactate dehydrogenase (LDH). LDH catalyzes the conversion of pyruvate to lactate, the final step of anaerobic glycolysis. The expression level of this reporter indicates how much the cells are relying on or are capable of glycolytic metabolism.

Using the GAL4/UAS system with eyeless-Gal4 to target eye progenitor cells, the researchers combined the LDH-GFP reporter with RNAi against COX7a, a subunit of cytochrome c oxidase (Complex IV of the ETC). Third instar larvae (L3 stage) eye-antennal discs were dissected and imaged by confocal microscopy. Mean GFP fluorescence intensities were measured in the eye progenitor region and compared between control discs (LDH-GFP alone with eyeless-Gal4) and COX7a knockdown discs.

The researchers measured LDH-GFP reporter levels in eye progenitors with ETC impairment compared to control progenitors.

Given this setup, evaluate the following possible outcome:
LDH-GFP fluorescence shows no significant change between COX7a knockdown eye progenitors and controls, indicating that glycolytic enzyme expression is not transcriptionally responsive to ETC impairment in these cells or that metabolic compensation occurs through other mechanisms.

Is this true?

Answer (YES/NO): NO